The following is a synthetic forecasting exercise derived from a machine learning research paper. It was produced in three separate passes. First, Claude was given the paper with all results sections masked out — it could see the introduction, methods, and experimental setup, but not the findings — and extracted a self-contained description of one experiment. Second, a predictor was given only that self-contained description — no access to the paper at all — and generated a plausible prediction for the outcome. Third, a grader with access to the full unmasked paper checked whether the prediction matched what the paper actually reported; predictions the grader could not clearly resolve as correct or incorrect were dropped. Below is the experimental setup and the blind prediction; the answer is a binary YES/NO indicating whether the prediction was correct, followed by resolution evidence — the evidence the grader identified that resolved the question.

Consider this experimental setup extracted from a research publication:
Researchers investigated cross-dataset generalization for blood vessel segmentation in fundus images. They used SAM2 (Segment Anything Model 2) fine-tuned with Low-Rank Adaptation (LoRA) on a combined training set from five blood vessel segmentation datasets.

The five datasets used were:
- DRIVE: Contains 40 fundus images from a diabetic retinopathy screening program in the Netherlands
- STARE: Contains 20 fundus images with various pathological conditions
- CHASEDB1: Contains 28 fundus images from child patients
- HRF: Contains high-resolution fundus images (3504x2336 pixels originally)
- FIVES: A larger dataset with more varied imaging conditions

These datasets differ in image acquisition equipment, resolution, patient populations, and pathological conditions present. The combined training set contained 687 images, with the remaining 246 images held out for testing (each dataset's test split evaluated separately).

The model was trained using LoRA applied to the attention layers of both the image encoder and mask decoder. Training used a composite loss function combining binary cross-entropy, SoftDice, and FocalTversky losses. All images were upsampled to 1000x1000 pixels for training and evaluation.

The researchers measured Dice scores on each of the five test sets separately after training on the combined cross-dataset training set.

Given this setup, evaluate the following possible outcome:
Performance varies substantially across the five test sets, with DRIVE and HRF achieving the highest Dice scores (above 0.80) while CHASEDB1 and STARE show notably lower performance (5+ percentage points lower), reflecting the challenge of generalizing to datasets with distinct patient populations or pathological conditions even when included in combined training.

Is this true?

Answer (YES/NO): NO